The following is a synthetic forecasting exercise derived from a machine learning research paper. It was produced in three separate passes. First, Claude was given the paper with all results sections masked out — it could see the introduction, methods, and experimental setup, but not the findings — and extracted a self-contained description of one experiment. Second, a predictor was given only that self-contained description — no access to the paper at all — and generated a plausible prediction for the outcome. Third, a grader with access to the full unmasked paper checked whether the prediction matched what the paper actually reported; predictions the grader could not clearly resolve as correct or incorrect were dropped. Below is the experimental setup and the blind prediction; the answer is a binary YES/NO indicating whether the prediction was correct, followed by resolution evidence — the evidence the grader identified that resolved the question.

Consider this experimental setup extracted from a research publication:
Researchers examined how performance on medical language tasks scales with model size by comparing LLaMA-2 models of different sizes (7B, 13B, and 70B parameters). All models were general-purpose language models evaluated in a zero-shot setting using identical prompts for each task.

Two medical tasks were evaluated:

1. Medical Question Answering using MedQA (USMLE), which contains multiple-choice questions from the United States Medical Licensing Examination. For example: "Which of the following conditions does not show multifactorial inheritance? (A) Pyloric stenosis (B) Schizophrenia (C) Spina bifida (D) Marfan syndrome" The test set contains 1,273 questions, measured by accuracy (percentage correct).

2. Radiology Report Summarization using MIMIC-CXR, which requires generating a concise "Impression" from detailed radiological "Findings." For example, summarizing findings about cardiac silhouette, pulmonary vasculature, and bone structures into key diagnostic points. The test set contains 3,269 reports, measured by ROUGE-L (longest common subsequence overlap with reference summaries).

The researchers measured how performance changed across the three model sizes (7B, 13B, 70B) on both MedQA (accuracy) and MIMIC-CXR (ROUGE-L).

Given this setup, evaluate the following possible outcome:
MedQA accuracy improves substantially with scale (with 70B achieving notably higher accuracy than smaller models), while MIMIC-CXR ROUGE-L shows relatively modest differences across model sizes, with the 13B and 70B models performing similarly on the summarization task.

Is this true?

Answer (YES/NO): NO